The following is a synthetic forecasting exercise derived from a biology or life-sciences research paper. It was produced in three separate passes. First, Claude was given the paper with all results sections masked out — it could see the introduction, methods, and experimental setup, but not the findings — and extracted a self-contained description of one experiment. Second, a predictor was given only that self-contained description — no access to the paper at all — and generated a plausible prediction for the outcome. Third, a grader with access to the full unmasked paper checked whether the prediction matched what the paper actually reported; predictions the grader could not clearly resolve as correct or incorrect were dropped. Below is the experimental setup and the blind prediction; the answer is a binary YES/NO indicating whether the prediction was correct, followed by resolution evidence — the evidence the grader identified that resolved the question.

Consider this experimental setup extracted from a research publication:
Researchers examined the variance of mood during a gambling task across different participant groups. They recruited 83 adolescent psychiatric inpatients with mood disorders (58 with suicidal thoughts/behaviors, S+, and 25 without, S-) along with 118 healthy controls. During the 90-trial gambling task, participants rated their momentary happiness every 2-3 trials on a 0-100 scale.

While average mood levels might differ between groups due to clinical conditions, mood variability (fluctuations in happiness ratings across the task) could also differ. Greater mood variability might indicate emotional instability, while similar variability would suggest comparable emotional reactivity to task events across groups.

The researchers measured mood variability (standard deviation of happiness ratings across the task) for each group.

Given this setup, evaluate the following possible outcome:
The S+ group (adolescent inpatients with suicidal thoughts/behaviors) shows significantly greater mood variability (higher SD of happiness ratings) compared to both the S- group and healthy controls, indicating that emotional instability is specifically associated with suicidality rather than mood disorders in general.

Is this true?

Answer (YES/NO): NO